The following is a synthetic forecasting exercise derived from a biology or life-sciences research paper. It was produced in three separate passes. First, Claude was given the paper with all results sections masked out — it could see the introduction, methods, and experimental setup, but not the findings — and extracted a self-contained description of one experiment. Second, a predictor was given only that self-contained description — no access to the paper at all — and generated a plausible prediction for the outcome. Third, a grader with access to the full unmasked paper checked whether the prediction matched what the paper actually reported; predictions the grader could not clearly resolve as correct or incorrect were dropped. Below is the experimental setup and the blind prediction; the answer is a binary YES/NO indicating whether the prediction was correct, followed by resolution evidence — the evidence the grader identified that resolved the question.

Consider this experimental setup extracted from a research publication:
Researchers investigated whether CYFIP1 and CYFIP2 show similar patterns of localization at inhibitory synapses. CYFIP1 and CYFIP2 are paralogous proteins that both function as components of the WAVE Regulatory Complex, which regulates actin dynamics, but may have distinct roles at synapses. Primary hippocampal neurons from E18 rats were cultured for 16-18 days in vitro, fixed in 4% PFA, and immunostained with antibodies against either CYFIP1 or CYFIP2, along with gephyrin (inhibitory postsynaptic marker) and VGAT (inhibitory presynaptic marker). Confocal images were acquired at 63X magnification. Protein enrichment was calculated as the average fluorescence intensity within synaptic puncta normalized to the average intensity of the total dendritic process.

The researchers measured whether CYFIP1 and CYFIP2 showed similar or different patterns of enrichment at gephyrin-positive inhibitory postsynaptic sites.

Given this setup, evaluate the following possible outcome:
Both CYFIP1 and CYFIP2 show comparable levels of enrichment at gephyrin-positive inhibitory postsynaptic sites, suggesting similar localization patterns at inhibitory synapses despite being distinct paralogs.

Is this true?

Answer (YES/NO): YES